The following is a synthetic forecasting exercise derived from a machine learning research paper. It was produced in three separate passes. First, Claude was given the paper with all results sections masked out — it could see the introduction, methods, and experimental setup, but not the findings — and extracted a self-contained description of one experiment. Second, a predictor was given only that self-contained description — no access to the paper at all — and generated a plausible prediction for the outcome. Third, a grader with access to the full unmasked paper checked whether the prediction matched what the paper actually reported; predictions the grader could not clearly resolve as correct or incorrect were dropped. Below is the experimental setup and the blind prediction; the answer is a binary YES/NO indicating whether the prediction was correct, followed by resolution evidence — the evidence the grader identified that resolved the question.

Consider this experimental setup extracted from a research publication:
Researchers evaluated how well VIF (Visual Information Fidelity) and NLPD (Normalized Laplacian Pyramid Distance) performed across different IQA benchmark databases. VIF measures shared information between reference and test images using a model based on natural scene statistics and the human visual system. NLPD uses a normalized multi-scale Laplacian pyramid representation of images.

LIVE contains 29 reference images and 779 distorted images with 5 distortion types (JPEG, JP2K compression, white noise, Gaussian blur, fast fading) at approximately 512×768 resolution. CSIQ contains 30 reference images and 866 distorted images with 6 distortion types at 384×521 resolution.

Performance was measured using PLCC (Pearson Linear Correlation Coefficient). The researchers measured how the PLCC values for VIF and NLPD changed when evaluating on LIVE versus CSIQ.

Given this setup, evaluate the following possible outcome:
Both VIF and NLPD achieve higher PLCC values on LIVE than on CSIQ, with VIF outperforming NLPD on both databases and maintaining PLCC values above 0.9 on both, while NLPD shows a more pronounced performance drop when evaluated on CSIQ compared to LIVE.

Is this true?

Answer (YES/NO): NO